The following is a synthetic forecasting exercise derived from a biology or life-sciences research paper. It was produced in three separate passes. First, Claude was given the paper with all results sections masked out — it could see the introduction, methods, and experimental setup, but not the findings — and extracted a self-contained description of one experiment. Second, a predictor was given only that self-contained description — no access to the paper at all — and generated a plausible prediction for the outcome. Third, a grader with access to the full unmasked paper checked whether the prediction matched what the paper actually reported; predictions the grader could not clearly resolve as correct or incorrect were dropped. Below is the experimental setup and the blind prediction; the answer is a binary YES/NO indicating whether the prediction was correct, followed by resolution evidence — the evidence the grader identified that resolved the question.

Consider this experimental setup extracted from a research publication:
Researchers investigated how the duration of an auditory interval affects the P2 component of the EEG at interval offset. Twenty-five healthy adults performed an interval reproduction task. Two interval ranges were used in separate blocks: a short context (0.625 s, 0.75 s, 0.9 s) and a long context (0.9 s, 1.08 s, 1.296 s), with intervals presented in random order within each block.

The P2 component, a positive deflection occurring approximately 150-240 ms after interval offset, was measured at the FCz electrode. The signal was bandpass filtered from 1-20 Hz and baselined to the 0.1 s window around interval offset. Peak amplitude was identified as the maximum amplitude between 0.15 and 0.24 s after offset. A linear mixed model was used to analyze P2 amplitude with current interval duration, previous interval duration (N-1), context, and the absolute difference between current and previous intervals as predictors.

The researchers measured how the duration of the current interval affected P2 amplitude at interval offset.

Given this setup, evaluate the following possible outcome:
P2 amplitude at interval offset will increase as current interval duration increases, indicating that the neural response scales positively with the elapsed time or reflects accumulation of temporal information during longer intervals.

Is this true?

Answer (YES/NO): YES